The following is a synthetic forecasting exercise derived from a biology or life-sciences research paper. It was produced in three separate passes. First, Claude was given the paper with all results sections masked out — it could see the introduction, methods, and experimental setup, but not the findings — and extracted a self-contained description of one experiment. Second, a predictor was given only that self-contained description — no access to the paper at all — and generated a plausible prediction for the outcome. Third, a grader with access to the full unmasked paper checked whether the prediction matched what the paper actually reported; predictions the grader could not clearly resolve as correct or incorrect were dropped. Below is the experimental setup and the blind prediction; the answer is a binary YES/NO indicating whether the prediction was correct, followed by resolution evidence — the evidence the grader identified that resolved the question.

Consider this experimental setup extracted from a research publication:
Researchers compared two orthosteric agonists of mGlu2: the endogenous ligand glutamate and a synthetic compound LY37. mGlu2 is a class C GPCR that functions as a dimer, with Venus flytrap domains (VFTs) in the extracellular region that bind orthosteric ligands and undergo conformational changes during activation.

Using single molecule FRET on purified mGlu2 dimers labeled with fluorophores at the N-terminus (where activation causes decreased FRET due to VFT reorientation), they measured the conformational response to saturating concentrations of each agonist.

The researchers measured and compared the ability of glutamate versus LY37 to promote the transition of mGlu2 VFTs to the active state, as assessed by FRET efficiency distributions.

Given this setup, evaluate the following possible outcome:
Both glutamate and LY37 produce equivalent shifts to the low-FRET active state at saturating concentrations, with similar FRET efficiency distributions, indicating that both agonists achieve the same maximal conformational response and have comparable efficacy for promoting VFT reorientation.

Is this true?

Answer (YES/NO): NO